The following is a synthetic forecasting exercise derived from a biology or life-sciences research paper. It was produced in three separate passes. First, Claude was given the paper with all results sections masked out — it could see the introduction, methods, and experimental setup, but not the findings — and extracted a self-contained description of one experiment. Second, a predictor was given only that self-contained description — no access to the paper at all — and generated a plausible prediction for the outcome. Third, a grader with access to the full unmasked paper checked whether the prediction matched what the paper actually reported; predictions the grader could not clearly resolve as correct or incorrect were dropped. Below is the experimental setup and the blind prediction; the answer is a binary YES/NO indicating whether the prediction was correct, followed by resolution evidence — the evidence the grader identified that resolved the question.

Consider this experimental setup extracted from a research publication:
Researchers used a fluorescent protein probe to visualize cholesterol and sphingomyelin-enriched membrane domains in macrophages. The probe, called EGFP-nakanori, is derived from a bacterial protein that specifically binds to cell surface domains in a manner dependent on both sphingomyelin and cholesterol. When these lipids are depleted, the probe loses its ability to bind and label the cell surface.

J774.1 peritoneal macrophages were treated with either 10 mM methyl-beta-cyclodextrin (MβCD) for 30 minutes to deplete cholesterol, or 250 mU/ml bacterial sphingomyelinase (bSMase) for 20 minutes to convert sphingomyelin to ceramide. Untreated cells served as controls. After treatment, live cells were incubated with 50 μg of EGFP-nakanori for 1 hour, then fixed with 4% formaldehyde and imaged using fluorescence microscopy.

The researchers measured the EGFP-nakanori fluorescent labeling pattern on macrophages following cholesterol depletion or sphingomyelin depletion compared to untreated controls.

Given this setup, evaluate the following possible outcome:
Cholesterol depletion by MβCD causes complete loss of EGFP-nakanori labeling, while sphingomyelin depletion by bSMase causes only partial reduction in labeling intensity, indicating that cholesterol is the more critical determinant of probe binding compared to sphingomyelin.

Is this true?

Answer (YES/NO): NO